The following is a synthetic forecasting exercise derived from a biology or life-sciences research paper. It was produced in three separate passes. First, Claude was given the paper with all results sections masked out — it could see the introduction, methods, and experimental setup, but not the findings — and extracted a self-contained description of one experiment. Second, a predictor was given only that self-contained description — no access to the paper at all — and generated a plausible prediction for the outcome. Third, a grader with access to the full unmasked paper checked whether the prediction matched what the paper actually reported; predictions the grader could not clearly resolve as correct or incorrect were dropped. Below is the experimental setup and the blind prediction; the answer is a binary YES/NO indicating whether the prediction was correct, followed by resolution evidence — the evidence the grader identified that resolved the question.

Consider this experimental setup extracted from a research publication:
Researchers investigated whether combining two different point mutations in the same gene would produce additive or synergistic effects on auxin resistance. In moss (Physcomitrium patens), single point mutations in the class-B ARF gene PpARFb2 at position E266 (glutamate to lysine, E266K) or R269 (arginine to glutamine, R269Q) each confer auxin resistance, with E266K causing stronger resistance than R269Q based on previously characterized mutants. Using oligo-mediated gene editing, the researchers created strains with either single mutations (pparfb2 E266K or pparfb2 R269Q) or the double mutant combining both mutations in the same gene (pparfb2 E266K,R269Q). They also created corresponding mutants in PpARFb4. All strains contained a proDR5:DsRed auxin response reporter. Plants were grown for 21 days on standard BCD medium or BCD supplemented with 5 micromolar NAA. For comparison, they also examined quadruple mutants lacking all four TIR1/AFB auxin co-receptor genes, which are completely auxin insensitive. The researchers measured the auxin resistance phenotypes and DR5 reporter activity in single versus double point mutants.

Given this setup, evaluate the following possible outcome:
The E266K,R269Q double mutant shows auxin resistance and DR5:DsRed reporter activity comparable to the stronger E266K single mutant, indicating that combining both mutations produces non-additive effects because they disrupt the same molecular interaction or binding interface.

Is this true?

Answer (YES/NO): NO